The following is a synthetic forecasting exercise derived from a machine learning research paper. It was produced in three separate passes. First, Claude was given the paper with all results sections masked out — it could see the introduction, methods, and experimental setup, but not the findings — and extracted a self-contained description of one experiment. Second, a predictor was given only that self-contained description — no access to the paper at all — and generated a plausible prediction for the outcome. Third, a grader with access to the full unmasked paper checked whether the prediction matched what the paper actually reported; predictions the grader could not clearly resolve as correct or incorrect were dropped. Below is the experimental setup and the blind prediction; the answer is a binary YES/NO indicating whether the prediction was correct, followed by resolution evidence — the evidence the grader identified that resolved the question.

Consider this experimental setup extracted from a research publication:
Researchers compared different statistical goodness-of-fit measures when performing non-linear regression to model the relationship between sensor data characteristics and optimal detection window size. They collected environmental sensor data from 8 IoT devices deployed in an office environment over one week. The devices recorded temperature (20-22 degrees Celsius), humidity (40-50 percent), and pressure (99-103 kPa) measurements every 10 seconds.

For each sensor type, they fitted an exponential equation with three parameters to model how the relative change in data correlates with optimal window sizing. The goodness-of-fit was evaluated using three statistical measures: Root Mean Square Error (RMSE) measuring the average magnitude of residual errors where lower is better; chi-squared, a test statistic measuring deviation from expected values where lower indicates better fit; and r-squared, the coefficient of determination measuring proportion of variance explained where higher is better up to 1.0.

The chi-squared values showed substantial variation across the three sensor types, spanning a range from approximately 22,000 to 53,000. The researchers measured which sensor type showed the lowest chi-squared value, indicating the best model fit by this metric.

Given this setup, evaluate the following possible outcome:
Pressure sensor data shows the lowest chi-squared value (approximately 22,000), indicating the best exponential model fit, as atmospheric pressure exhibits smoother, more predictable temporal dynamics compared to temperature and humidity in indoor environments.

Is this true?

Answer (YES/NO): YES